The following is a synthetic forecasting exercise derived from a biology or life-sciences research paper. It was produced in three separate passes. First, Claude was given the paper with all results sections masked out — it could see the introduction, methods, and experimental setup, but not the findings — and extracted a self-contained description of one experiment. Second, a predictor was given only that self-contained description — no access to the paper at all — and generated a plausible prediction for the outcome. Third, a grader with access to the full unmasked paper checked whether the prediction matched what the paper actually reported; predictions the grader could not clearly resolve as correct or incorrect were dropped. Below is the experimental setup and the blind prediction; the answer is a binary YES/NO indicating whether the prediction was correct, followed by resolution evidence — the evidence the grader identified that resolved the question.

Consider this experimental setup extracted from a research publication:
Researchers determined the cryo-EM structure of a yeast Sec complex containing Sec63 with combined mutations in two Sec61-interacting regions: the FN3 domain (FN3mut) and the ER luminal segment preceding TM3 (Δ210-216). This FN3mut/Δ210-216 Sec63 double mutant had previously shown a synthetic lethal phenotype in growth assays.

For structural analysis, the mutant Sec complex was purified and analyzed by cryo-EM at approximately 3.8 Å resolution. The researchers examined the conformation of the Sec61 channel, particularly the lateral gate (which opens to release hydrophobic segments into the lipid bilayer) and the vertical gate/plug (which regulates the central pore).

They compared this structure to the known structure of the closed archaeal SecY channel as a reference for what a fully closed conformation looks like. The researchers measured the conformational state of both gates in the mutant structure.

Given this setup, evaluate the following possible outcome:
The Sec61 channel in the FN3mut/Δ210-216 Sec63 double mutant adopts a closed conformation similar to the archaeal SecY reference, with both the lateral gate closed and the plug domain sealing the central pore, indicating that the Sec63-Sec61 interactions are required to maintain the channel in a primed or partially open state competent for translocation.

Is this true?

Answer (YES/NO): YES